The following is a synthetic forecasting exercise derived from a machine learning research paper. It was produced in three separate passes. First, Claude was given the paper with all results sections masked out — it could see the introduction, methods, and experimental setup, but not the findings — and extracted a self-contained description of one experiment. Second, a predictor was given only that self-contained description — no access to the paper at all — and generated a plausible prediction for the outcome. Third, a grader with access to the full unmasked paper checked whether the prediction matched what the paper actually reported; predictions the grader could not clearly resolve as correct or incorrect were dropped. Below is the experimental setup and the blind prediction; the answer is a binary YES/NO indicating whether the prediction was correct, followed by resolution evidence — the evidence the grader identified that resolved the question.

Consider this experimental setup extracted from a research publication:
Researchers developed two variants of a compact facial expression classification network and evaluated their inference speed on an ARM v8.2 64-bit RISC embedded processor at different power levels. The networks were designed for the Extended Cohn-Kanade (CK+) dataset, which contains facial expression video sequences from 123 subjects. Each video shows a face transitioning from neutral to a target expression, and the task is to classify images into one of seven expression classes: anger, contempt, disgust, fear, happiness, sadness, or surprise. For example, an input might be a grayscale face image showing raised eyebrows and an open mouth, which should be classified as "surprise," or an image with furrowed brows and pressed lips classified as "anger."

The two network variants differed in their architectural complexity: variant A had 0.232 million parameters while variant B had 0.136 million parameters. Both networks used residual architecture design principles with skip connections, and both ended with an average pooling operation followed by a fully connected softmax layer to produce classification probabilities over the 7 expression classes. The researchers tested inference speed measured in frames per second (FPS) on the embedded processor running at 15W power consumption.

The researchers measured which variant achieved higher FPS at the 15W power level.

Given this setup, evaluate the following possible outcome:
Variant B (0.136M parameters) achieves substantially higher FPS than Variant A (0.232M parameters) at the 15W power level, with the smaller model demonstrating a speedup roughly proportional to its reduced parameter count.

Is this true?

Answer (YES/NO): NO